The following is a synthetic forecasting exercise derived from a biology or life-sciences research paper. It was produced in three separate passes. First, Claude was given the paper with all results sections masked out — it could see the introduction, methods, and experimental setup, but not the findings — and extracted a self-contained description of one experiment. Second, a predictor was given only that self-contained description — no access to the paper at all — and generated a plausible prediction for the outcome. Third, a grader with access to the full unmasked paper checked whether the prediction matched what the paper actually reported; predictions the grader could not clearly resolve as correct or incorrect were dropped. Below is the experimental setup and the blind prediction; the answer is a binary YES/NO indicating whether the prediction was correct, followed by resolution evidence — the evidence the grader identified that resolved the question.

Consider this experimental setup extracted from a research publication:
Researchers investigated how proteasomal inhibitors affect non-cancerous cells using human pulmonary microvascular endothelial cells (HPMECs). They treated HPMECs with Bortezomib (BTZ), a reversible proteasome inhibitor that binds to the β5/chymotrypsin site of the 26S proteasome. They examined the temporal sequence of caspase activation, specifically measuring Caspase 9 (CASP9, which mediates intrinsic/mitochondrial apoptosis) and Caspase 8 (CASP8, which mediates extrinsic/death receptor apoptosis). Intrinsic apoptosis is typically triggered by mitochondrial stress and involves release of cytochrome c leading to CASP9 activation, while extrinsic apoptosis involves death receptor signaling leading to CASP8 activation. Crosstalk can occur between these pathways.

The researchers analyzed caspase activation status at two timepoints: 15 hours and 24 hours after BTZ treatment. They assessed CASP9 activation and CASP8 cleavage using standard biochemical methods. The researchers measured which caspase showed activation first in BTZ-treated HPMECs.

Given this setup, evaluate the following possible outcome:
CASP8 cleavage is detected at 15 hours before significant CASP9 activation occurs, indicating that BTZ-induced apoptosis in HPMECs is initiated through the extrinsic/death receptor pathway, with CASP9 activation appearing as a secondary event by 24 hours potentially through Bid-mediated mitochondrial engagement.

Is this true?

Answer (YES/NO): NO